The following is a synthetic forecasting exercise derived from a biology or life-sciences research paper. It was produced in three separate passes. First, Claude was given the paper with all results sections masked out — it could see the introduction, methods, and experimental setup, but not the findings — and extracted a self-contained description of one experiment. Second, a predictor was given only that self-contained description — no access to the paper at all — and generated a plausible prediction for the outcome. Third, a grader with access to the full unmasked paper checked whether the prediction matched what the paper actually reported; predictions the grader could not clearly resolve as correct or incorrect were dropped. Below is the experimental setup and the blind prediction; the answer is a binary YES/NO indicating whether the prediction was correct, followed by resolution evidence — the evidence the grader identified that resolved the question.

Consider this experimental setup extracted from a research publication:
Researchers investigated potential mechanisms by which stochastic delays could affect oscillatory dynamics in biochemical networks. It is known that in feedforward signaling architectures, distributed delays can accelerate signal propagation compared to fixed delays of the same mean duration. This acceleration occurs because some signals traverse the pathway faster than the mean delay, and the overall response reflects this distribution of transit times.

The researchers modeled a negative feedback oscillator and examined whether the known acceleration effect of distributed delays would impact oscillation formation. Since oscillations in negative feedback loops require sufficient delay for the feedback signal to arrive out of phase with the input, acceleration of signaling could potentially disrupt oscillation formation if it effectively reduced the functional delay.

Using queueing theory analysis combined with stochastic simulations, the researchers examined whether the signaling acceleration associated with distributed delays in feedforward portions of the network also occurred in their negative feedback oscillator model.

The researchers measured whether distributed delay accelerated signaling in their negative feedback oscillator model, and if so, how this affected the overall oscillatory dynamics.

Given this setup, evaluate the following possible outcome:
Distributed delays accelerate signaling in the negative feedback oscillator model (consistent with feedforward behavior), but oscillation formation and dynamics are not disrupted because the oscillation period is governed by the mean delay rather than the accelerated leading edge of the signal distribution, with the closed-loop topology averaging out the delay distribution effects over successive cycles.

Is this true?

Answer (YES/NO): NO